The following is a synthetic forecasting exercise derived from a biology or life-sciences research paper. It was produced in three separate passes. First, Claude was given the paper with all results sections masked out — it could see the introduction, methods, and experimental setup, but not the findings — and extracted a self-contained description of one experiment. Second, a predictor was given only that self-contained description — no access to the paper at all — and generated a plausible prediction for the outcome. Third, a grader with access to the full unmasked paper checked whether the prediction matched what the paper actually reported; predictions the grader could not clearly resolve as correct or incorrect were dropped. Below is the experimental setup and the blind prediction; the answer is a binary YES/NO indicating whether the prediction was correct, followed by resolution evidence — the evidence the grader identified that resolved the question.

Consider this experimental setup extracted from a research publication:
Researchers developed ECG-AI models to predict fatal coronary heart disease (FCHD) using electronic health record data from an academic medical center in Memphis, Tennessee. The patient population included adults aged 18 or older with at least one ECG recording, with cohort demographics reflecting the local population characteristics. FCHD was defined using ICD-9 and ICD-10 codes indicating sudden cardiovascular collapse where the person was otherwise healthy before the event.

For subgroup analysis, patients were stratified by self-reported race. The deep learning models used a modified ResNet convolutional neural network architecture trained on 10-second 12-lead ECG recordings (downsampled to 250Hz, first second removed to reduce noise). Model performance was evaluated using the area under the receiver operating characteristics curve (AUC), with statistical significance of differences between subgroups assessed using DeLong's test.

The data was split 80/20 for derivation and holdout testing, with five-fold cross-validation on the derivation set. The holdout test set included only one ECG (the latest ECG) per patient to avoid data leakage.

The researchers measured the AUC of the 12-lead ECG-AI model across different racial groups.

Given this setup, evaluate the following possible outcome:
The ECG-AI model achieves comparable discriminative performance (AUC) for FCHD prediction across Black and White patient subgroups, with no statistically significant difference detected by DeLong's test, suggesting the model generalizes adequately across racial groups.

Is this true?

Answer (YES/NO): YES